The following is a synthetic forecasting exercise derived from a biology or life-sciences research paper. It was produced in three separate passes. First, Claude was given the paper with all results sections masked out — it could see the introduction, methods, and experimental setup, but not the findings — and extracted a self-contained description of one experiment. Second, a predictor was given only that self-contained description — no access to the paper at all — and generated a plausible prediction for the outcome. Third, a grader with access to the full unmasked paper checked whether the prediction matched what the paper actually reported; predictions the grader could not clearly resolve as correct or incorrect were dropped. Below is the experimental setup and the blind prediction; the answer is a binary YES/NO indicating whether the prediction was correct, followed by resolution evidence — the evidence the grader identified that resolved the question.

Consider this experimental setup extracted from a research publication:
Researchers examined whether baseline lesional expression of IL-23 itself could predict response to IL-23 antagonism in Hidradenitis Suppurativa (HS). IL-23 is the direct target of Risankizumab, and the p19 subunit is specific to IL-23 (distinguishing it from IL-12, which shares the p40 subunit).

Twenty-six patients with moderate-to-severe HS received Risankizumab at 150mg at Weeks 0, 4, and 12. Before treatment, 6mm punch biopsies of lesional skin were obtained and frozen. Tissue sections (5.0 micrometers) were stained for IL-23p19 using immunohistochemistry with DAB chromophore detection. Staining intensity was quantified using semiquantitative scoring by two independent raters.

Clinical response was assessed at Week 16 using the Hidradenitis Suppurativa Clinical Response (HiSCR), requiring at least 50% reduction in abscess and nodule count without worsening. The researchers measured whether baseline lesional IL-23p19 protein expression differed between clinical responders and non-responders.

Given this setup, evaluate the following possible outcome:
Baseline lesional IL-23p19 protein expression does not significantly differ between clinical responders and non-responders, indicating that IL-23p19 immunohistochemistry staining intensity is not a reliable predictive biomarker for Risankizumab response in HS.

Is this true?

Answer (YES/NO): NO